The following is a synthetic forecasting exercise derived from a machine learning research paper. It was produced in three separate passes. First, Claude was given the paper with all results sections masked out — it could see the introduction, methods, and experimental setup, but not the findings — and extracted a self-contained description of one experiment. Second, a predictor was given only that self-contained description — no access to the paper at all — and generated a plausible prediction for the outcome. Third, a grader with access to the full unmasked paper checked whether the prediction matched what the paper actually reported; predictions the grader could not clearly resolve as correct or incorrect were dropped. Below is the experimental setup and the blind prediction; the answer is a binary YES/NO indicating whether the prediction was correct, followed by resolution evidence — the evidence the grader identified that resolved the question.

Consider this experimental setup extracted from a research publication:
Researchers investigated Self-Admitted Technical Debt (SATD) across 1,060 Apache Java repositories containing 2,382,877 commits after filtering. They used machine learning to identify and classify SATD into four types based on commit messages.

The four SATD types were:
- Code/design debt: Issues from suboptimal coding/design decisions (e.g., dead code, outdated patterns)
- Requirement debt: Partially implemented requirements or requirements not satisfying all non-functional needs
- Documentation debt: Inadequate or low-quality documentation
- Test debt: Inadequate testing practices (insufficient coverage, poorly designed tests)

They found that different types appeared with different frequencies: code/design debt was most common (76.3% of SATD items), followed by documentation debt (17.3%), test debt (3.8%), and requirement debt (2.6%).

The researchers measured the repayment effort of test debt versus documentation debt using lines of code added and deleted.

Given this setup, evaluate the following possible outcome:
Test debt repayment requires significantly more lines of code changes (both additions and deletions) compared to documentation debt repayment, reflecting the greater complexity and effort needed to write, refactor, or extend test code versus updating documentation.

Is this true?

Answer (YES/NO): YES